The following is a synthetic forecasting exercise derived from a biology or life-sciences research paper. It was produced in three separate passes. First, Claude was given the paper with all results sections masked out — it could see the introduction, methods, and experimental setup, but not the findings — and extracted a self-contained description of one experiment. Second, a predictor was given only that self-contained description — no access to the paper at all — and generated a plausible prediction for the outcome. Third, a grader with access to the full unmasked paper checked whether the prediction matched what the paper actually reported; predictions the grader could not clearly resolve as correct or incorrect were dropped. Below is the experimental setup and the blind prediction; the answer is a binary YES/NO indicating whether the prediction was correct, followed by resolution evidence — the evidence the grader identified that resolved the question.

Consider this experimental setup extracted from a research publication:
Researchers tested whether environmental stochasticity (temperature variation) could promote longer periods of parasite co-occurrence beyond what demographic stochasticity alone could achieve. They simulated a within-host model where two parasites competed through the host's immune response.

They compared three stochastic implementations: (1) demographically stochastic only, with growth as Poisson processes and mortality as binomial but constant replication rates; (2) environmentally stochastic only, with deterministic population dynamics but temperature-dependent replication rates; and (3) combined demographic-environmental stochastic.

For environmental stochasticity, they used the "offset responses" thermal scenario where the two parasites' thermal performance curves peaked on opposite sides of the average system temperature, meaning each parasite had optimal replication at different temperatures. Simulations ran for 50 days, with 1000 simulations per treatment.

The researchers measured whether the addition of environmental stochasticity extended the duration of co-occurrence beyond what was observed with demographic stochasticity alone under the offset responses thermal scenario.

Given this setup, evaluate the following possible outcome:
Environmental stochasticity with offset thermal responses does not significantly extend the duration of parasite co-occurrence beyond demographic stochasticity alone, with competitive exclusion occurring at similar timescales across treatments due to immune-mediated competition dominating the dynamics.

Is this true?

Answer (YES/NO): NO